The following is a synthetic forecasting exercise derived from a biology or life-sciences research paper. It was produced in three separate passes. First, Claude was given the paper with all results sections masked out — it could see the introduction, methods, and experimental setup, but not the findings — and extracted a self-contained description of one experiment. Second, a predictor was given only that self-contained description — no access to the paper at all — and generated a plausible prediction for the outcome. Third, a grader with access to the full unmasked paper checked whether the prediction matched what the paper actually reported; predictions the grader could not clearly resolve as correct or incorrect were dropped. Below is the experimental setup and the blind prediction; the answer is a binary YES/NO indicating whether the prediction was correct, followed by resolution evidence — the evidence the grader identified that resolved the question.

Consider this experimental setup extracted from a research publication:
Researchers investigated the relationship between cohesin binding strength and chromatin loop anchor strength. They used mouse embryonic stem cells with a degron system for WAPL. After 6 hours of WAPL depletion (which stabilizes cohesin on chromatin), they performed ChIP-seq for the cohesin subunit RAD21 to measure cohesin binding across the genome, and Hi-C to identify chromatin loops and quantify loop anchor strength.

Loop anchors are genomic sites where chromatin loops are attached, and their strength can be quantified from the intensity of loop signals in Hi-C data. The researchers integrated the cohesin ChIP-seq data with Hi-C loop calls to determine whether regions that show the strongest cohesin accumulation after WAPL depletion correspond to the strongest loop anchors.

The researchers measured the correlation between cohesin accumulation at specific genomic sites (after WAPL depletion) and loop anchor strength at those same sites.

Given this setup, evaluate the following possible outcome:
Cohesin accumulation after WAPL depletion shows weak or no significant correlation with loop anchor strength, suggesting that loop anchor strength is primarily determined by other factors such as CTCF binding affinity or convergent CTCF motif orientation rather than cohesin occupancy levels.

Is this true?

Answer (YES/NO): NO